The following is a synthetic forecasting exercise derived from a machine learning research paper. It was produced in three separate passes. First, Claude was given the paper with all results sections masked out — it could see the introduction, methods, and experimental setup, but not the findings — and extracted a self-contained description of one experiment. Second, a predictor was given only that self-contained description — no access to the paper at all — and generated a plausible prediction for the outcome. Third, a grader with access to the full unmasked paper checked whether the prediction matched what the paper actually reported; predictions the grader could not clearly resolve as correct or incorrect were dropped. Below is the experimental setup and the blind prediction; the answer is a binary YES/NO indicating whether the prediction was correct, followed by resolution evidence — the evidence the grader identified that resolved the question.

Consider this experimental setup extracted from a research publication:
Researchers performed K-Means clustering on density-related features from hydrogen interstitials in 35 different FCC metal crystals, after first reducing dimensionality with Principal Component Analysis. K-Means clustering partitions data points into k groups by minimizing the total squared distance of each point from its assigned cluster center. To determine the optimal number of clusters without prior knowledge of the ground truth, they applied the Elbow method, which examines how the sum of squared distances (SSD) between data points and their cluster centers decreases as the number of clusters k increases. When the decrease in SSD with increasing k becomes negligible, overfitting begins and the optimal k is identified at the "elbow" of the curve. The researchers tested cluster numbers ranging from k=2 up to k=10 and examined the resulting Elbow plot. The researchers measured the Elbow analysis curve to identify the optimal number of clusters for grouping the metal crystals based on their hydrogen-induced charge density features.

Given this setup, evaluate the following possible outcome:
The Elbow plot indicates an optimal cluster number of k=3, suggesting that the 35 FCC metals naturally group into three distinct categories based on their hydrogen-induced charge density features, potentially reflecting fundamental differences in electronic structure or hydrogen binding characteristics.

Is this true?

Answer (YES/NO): NO